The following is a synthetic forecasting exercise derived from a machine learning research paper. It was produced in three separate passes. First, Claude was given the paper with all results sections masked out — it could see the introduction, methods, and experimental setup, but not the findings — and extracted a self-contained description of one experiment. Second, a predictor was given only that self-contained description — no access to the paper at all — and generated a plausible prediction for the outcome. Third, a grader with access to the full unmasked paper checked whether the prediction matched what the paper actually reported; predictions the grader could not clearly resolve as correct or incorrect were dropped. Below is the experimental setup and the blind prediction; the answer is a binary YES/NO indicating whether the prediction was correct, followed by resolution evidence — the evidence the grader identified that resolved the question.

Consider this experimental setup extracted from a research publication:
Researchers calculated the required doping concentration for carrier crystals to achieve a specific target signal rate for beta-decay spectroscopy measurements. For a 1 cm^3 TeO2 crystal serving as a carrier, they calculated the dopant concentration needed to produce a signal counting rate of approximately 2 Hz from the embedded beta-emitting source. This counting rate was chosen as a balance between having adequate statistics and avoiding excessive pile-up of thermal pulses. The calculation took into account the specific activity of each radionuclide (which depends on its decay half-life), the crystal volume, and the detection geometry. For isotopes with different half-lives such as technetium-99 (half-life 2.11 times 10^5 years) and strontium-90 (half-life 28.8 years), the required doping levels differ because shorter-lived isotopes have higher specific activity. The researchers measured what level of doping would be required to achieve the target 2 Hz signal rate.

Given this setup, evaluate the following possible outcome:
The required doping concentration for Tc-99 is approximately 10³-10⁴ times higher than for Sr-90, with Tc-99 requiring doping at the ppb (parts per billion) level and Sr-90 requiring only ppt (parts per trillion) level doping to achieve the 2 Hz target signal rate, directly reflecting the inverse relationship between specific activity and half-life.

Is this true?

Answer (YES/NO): NO